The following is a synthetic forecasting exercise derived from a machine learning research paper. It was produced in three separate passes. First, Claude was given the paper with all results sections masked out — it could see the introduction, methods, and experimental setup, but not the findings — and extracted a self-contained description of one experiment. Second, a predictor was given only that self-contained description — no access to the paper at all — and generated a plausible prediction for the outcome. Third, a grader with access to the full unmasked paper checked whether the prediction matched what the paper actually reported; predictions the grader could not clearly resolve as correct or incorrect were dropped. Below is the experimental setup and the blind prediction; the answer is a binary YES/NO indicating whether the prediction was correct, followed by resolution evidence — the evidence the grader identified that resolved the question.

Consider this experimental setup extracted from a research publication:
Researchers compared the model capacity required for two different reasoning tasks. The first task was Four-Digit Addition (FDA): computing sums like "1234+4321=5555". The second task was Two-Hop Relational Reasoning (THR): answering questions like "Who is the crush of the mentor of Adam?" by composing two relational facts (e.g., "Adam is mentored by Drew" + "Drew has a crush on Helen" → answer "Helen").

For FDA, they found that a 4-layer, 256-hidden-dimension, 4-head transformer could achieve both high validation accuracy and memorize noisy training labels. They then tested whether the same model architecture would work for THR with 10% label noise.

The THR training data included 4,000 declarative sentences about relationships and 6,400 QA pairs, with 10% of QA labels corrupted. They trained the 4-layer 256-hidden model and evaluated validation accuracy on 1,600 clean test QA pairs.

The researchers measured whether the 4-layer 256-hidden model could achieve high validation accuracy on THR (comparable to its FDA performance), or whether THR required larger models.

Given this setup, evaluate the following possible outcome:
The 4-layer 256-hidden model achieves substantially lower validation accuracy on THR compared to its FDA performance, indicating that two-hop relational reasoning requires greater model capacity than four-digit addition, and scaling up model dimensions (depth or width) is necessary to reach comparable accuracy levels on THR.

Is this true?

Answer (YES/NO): YES